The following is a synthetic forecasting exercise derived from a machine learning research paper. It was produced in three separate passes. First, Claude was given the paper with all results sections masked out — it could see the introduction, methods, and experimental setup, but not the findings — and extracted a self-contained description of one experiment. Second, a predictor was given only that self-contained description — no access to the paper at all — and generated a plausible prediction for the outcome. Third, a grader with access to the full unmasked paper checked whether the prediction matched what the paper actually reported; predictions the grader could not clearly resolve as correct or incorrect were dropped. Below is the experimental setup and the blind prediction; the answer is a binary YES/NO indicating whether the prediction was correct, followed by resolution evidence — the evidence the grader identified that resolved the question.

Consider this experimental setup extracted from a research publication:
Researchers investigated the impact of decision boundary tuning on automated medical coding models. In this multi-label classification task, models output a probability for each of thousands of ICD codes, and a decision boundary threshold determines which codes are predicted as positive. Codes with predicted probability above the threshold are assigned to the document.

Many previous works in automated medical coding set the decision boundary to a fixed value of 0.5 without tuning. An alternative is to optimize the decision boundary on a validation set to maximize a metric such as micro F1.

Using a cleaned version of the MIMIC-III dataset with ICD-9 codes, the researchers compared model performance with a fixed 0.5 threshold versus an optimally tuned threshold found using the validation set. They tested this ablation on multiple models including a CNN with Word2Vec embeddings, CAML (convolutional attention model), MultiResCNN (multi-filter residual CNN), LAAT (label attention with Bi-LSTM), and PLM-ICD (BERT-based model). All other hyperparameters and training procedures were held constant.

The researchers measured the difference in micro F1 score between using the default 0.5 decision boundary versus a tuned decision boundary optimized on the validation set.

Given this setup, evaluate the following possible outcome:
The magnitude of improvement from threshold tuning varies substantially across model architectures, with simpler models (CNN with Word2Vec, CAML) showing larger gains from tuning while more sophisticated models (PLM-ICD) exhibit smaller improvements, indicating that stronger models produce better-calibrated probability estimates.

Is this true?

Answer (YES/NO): YES